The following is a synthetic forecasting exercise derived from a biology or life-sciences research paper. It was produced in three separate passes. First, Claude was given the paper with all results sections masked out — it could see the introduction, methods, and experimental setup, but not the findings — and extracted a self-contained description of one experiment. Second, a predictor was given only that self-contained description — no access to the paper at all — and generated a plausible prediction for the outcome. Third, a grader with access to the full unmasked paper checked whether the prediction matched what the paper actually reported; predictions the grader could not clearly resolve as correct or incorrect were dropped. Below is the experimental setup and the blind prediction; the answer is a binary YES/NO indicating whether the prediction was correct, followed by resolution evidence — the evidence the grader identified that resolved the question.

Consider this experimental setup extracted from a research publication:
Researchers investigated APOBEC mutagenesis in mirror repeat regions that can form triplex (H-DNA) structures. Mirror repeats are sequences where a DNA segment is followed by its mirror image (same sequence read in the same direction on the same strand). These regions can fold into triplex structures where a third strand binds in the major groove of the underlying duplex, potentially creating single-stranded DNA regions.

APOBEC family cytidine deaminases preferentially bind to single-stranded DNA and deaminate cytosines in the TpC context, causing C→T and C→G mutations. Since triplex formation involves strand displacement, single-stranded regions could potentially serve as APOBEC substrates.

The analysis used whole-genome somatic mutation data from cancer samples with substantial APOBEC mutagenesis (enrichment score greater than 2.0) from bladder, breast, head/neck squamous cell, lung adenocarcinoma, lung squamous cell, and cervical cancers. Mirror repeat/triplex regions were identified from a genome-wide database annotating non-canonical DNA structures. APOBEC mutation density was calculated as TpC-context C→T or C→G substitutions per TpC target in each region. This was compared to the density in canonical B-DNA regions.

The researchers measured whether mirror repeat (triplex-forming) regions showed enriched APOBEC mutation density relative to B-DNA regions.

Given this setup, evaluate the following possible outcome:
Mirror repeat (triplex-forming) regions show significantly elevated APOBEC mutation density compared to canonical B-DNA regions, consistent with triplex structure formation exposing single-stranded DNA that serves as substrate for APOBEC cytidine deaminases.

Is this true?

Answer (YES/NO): NO